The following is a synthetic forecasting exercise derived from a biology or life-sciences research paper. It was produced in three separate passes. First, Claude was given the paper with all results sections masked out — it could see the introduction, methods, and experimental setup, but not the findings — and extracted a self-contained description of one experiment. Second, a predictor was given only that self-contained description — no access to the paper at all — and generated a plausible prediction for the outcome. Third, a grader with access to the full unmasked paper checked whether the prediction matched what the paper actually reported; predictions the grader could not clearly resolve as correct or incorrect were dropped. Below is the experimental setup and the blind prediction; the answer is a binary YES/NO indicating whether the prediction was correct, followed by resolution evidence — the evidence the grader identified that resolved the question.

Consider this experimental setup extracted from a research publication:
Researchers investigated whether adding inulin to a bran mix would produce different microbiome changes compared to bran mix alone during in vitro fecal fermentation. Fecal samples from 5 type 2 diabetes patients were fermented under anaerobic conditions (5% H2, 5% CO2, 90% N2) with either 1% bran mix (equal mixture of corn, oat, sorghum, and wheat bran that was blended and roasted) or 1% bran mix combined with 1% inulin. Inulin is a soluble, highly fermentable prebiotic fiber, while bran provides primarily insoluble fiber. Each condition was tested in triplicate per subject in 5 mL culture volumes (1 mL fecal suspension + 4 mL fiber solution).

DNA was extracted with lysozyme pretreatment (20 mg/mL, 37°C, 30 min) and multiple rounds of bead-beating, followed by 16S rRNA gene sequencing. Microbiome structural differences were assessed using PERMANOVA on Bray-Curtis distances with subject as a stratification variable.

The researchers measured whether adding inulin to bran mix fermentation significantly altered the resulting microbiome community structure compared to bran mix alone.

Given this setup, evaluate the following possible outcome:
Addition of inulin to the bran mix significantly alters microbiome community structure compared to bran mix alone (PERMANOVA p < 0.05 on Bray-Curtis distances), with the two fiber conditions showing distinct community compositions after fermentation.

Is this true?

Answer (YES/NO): YES